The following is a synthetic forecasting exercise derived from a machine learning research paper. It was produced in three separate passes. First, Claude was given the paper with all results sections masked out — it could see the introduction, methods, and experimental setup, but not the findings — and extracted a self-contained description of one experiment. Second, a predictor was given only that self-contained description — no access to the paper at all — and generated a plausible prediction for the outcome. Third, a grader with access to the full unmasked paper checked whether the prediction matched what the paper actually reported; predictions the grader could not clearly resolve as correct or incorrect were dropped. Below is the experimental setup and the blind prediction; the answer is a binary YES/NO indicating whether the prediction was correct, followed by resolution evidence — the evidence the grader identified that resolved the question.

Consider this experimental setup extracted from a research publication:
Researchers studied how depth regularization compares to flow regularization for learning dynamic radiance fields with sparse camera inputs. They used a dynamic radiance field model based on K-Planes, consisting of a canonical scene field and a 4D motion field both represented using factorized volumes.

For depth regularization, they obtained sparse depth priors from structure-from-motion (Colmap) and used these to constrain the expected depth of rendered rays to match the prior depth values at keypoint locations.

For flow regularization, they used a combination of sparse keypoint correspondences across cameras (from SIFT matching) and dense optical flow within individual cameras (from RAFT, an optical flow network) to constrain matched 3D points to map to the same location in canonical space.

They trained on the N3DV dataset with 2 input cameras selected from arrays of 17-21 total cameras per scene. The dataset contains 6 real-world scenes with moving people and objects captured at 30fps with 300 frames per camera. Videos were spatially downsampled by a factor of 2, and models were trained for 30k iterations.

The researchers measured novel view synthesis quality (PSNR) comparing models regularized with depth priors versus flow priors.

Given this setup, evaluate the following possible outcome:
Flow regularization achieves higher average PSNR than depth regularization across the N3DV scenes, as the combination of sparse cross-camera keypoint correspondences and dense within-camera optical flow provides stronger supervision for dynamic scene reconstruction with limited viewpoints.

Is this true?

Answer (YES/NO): YES